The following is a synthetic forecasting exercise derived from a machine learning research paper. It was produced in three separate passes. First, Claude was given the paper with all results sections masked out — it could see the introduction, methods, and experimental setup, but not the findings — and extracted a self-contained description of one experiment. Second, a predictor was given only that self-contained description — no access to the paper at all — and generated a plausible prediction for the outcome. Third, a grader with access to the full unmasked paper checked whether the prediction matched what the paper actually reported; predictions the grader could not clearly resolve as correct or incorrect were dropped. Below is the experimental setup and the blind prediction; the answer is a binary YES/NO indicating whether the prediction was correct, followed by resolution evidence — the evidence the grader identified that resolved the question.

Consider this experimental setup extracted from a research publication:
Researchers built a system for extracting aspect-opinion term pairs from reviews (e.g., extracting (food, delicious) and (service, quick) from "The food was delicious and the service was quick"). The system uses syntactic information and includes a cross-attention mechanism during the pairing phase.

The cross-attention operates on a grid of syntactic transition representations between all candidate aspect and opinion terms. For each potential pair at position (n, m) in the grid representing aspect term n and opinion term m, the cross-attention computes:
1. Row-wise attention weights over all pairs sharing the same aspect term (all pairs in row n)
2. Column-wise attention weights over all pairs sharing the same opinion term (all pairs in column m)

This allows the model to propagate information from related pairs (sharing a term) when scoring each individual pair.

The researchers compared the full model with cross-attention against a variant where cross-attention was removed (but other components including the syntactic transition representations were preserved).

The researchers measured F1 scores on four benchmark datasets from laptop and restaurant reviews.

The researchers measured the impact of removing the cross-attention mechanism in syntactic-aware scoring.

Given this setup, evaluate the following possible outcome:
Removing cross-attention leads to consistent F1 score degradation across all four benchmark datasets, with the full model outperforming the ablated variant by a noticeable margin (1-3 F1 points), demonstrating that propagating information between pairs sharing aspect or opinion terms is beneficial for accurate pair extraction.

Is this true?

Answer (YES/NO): NO